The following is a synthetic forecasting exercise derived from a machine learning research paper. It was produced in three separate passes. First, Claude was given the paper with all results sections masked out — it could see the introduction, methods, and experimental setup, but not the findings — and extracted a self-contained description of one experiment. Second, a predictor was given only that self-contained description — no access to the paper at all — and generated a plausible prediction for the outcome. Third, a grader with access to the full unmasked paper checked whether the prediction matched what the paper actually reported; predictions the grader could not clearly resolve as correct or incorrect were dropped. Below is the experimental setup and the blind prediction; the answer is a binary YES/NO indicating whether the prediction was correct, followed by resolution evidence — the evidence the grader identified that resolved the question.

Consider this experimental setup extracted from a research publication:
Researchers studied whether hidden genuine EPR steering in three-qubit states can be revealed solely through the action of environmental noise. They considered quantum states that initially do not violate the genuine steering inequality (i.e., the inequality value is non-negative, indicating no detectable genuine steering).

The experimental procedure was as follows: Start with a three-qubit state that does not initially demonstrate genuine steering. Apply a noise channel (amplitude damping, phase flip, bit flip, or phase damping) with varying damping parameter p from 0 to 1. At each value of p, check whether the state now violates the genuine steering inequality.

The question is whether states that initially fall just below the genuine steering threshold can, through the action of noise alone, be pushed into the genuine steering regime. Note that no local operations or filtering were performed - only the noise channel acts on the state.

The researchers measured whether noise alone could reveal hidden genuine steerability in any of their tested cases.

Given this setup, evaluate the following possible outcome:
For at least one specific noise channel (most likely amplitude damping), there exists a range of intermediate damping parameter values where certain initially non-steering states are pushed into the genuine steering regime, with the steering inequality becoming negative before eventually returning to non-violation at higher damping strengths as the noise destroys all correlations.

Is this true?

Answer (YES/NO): NO